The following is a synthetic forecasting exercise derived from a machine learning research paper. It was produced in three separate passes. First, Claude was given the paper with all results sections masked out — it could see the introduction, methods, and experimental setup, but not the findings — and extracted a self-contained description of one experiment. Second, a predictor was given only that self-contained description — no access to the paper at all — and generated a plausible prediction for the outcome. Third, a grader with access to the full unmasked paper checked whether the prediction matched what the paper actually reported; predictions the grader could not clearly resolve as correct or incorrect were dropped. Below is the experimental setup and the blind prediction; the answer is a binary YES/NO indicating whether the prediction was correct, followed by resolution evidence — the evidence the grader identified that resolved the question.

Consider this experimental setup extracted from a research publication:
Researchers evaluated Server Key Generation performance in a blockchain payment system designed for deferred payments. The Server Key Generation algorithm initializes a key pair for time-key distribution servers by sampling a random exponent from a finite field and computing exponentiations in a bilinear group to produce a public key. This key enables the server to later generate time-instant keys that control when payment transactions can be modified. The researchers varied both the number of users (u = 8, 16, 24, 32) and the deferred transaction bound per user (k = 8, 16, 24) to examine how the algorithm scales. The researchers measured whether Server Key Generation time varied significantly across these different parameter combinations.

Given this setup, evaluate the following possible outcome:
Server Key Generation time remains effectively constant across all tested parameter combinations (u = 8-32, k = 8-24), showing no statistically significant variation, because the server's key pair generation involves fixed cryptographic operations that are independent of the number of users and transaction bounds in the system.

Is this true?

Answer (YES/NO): YES